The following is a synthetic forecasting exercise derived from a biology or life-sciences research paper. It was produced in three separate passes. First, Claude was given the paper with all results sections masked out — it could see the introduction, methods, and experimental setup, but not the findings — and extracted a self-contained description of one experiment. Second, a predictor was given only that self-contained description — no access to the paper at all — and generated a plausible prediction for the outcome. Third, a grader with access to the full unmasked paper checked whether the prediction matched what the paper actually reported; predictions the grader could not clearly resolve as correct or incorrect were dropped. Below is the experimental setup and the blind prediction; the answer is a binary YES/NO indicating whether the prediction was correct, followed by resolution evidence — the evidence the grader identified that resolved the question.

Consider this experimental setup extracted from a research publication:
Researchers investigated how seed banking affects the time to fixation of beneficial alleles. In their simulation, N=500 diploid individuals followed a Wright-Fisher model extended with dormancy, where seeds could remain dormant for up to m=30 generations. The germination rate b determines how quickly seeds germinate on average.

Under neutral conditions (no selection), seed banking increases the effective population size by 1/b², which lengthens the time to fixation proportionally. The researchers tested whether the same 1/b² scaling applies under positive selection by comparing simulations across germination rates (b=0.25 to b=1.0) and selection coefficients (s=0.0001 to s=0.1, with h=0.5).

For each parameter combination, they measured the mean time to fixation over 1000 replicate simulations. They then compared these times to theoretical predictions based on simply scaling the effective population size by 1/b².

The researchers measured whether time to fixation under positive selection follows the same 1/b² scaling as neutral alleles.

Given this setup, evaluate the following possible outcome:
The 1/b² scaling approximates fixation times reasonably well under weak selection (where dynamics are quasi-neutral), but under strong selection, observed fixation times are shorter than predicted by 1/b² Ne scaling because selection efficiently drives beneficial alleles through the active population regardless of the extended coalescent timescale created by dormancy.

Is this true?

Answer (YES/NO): YES